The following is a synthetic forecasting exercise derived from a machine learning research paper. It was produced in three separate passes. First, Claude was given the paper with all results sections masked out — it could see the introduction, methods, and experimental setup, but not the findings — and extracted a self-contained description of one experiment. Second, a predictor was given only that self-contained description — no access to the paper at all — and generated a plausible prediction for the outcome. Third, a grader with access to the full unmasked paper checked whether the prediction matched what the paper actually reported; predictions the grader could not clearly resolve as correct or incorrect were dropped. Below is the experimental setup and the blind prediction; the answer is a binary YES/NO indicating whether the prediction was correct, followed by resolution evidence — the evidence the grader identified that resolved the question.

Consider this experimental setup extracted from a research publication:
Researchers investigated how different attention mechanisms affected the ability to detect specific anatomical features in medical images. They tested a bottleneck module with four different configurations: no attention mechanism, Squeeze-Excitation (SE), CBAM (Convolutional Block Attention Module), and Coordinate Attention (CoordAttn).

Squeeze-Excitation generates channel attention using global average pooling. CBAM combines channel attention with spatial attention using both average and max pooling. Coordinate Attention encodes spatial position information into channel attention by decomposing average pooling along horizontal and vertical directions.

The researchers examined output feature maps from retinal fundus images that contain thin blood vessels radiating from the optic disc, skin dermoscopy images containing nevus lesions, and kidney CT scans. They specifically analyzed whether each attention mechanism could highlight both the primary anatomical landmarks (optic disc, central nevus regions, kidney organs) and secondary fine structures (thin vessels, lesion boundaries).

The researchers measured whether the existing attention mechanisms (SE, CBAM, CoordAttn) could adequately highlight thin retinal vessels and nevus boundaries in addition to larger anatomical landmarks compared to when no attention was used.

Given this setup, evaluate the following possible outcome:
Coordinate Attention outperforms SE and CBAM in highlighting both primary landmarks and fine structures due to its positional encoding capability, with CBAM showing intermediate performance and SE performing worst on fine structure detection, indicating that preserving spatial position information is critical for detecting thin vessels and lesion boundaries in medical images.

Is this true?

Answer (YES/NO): NO